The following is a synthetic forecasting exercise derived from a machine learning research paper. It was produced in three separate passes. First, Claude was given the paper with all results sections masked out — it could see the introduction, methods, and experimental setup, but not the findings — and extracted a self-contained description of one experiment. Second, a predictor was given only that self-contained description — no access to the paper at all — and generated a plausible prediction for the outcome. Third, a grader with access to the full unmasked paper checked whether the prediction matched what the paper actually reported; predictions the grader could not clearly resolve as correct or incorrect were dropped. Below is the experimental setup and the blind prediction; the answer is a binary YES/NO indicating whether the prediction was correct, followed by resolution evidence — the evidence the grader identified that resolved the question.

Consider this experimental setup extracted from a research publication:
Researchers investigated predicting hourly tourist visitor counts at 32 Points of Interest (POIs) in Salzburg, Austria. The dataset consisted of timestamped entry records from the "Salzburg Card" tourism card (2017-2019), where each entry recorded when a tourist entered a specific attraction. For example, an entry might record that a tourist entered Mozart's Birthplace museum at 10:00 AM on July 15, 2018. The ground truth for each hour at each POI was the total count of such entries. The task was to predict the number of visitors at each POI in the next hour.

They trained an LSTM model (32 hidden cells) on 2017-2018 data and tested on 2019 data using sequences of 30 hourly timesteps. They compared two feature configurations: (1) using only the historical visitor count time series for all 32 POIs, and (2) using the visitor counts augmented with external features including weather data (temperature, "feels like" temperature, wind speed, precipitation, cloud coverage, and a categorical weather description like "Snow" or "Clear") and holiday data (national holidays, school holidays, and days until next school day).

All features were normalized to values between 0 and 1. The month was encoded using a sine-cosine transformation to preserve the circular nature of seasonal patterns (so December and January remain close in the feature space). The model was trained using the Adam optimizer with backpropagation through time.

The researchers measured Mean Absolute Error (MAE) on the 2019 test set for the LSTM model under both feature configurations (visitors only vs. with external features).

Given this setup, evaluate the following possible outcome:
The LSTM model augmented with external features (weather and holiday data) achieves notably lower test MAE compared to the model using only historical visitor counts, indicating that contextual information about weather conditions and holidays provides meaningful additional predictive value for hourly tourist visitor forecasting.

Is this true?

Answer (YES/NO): NO